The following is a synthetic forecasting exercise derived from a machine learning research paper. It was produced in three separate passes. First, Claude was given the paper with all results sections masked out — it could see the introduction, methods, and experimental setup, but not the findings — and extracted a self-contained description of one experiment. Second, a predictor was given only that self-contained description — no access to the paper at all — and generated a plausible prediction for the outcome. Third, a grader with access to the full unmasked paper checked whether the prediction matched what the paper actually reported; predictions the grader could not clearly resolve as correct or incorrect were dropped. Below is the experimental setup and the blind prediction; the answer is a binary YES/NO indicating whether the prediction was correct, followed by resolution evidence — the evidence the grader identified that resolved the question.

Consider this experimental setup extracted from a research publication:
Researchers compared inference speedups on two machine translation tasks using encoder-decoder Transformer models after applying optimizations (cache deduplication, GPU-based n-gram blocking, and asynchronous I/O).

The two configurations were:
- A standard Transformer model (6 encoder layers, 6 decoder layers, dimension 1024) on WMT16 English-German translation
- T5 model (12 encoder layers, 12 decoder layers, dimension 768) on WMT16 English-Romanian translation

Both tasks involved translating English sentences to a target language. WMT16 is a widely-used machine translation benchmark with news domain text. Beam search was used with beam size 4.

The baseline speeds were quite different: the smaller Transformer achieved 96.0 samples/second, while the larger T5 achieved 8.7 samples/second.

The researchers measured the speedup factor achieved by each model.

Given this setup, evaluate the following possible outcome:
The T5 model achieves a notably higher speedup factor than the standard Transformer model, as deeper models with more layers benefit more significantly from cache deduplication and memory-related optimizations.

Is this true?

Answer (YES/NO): NO